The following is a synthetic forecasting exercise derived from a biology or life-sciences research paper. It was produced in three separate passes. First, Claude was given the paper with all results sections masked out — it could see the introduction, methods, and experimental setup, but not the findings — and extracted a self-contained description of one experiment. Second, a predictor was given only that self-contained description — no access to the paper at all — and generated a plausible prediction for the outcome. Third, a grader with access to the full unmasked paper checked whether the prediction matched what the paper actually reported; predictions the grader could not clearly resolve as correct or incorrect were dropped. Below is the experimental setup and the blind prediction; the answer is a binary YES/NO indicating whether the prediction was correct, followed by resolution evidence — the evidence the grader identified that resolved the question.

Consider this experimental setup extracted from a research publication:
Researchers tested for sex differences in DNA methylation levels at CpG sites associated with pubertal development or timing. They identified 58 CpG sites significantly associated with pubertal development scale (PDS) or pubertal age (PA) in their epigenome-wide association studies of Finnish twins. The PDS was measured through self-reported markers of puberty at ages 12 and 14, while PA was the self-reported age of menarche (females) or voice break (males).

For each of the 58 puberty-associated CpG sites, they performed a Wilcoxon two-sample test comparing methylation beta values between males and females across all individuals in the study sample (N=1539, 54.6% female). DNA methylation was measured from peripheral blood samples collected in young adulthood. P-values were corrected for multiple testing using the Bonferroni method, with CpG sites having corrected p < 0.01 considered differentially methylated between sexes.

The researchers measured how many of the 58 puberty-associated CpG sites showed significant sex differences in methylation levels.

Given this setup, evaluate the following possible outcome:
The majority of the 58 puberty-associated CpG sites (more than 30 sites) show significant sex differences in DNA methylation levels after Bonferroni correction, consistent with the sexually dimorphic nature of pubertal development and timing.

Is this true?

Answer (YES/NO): NO